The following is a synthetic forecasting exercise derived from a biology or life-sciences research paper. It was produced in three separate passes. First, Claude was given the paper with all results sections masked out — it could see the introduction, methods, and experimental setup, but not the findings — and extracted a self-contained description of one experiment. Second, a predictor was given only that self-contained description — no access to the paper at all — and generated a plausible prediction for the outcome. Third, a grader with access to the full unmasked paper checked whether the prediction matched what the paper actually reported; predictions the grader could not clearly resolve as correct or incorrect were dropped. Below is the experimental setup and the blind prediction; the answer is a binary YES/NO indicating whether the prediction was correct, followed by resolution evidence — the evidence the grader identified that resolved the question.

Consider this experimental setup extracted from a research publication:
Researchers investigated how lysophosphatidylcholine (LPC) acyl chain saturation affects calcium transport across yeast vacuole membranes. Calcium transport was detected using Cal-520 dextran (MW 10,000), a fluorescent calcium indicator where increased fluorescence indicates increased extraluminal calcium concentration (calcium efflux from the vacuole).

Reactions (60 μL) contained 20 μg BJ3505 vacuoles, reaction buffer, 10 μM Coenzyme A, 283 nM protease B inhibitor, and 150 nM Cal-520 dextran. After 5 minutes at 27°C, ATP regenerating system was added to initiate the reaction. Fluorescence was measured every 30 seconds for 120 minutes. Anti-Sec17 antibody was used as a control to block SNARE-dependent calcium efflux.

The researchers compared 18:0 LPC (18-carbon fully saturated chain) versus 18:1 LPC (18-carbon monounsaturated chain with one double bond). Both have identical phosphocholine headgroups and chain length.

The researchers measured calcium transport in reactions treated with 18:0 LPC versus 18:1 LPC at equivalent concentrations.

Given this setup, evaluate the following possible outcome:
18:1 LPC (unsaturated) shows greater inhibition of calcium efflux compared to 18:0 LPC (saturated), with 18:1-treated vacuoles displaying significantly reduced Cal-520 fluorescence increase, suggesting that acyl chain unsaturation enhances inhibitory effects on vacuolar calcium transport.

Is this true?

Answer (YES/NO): NO